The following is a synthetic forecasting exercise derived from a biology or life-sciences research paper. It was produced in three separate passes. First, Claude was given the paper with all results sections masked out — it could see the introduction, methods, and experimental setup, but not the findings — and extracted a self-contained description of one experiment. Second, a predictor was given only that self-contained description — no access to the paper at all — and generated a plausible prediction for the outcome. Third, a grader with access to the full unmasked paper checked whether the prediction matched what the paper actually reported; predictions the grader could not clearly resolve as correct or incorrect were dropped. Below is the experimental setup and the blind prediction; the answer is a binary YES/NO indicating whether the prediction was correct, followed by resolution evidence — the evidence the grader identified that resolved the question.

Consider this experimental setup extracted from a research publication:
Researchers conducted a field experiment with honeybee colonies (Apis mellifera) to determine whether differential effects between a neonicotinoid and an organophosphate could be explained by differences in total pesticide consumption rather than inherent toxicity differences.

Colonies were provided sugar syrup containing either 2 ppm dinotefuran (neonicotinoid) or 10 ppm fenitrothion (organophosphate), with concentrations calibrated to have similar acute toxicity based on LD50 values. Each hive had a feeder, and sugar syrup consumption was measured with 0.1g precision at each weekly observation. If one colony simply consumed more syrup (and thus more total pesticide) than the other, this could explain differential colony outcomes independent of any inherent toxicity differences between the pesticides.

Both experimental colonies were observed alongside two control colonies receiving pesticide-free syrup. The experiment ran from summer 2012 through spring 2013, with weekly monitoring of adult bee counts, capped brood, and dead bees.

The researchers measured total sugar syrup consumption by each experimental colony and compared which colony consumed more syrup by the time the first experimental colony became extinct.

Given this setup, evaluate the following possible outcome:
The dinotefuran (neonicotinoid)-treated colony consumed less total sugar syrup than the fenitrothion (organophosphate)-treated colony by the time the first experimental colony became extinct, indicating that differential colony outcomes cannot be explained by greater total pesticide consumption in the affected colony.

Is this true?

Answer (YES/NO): YES